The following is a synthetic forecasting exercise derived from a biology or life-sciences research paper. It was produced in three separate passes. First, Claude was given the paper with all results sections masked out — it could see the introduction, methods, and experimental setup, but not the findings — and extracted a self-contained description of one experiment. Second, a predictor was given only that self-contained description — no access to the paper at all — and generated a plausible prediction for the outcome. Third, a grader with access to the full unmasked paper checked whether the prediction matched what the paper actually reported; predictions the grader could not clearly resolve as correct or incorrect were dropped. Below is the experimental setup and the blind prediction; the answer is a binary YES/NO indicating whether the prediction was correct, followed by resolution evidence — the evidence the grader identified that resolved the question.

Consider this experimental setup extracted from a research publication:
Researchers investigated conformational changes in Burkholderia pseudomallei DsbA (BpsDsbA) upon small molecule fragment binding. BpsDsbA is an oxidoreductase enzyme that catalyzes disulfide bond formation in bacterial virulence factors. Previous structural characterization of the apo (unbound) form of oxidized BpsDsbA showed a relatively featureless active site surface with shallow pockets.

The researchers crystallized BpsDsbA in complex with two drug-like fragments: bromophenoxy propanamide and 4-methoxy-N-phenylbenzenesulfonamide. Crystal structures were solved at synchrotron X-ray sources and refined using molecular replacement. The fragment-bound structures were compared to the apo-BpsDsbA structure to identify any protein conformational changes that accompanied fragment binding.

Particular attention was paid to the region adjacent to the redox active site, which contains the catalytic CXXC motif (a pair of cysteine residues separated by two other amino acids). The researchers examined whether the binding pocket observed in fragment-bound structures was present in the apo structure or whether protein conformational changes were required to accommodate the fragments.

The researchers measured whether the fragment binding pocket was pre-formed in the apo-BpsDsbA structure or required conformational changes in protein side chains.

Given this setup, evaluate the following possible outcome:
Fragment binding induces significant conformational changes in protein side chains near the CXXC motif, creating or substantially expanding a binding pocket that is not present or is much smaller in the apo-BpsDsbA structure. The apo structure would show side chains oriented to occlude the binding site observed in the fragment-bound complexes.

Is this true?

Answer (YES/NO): YES